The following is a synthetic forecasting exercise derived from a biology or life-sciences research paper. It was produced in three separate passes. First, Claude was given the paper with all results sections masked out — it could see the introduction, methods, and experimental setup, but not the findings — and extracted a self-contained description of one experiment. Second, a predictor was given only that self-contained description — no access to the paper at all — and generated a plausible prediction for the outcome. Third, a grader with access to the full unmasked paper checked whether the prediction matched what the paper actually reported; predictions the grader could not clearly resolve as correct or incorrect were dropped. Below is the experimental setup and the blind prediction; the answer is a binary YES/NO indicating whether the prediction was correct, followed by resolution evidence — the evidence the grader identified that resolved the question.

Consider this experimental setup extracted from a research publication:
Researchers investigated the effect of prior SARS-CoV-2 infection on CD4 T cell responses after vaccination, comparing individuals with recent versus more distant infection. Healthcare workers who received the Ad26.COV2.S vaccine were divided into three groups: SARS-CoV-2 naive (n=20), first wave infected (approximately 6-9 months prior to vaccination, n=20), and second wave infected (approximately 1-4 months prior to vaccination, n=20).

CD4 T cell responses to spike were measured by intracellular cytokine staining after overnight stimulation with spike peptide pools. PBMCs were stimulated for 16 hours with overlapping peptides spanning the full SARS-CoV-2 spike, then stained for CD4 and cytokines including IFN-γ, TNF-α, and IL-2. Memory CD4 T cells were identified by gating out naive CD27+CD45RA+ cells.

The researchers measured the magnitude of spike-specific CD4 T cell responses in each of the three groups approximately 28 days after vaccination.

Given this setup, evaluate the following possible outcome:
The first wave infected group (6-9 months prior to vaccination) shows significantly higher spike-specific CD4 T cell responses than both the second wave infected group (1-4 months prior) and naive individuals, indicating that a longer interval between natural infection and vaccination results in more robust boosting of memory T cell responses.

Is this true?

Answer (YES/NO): NO